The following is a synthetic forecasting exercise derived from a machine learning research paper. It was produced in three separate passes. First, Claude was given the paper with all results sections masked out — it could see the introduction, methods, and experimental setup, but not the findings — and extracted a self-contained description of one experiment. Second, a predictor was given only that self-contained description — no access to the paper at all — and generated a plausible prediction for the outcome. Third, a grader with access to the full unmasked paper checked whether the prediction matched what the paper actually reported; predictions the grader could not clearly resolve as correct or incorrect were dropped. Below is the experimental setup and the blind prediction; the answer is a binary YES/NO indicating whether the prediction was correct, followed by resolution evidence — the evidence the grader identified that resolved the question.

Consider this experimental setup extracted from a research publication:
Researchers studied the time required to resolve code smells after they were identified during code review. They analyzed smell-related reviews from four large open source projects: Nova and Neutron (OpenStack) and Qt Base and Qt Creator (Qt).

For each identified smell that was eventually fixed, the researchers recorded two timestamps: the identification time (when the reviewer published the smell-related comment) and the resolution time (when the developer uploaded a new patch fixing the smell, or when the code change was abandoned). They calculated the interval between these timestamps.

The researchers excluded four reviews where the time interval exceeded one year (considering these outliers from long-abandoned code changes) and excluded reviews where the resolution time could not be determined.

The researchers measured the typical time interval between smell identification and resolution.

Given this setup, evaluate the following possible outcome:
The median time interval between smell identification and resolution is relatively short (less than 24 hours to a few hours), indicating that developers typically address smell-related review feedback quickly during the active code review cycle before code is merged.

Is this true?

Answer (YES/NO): YES